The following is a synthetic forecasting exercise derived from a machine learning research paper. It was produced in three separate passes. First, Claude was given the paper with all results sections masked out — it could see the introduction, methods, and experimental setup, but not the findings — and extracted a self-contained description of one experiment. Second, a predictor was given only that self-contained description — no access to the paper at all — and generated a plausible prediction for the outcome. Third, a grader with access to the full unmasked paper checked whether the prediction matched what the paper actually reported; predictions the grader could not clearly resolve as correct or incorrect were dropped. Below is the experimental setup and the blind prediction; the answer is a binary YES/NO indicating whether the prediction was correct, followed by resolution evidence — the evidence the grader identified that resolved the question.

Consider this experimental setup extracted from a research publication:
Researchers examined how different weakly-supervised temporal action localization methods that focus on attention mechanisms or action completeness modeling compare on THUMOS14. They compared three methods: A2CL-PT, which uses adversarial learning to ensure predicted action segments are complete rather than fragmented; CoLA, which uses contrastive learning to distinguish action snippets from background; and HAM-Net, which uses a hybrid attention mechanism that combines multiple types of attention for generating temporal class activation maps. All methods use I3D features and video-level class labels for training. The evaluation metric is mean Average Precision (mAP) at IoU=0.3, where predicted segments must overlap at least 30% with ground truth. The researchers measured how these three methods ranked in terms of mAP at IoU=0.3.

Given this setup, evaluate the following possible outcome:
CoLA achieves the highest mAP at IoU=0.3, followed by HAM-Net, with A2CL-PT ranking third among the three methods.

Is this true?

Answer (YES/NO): YES